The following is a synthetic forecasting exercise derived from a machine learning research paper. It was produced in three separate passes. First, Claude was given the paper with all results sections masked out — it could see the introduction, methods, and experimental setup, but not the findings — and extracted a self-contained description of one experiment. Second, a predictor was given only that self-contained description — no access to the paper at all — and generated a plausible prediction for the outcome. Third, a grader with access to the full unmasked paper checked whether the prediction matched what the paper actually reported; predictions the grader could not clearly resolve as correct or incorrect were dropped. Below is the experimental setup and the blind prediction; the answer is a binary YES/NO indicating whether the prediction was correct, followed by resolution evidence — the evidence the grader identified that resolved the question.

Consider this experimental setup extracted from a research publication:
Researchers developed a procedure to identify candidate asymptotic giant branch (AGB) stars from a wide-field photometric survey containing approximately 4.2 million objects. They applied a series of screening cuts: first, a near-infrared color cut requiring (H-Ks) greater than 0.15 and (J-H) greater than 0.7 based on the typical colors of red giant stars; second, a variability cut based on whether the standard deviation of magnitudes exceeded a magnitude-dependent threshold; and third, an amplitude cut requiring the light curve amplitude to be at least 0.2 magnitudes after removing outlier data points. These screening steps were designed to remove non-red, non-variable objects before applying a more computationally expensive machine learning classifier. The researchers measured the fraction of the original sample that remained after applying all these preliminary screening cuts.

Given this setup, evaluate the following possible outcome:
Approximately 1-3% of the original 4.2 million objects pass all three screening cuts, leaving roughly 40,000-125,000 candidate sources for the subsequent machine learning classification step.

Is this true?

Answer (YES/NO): YES